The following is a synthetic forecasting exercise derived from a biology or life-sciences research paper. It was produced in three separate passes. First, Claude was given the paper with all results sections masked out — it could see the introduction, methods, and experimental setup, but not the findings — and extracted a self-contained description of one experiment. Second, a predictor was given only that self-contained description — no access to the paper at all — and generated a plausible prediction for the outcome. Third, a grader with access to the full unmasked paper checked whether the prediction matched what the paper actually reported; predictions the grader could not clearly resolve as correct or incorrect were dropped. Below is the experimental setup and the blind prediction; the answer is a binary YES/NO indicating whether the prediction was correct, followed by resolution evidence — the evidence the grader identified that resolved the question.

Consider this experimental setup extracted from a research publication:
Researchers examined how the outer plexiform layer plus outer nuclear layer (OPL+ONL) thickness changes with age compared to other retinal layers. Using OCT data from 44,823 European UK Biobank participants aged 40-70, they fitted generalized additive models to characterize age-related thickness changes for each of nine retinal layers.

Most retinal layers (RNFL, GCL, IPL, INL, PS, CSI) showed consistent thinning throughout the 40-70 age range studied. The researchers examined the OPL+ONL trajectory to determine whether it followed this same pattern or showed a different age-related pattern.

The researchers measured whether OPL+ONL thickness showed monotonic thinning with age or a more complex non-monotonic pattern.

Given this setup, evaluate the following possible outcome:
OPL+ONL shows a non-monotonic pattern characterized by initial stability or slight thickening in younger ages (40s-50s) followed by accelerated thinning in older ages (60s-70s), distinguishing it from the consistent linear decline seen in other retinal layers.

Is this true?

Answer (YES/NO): NO